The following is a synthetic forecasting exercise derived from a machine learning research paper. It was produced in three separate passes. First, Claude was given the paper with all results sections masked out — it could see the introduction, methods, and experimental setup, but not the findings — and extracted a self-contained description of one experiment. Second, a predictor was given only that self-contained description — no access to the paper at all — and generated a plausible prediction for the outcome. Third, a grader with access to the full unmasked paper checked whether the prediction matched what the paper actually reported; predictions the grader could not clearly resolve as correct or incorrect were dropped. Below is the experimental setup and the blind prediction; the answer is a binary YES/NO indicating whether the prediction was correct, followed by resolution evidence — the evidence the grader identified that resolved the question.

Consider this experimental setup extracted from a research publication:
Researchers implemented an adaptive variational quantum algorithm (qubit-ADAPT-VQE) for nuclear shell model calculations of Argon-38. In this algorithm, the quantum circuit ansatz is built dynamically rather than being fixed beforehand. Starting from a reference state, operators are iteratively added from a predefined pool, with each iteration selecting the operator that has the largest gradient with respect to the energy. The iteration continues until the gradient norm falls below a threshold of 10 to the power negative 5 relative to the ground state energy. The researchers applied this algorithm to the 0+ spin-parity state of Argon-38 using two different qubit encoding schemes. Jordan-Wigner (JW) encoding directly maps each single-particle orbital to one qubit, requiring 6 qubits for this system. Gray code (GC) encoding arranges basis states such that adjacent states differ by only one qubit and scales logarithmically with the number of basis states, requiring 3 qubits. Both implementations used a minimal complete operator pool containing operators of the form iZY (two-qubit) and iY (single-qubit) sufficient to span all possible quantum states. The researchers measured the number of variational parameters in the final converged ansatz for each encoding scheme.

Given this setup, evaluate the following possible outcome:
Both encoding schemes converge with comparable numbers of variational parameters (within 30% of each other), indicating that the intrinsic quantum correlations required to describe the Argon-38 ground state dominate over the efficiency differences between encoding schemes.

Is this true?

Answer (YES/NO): NO